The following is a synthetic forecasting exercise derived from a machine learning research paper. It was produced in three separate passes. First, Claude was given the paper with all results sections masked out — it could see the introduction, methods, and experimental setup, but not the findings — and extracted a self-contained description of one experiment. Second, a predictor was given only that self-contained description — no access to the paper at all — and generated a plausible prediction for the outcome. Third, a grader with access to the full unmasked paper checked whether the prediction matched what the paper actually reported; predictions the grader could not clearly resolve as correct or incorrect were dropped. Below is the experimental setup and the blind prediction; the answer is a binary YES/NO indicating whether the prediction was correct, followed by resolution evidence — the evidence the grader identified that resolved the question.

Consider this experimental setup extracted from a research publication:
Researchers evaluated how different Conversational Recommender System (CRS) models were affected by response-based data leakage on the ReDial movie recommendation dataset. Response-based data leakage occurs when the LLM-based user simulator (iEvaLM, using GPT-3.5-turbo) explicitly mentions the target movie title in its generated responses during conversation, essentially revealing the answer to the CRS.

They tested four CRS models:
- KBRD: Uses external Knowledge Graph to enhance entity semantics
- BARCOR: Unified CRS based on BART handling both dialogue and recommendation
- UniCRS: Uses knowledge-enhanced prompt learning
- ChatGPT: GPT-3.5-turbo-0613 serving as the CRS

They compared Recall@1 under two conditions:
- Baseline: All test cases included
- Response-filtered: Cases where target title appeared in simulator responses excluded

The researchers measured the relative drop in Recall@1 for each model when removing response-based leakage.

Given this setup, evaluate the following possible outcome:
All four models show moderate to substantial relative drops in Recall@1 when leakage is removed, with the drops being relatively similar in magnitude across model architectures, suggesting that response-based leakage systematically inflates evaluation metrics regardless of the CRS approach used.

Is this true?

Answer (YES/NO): NO